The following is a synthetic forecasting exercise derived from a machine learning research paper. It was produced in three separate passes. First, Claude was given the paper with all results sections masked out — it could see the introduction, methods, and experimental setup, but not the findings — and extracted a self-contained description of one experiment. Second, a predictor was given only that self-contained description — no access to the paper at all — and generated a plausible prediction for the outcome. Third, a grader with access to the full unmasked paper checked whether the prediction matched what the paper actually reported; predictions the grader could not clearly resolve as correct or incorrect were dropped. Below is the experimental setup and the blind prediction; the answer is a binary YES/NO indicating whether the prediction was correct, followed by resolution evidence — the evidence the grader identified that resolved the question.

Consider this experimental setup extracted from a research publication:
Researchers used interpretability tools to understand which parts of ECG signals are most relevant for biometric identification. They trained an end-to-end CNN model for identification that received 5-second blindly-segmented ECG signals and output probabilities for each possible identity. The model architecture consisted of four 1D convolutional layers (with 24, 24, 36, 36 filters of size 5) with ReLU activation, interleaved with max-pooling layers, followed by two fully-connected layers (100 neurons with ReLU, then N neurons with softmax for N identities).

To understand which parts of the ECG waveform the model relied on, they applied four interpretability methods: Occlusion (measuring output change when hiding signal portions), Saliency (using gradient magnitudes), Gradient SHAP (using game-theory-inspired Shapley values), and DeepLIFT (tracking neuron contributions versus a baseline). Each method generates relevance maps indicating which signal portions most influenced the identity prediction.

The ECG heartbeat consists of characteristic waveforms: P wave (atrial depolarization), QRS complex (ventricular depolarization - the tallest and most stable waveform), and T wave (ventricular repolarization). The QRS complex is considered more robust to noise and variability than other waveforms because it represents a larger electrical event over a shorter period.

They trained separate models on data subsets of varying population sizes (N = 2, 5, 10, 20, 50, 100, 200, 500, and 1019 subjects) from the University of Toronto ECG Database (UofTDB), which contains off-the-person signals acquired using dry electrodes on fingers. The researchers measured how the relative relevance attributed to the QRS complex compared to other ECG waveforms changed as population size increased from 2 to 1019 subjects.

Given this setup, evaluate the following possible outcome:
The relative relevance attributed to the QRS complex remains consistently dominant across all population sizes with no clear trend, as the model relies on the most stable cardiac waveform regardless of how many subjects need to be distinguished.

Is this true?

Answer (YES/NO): NO